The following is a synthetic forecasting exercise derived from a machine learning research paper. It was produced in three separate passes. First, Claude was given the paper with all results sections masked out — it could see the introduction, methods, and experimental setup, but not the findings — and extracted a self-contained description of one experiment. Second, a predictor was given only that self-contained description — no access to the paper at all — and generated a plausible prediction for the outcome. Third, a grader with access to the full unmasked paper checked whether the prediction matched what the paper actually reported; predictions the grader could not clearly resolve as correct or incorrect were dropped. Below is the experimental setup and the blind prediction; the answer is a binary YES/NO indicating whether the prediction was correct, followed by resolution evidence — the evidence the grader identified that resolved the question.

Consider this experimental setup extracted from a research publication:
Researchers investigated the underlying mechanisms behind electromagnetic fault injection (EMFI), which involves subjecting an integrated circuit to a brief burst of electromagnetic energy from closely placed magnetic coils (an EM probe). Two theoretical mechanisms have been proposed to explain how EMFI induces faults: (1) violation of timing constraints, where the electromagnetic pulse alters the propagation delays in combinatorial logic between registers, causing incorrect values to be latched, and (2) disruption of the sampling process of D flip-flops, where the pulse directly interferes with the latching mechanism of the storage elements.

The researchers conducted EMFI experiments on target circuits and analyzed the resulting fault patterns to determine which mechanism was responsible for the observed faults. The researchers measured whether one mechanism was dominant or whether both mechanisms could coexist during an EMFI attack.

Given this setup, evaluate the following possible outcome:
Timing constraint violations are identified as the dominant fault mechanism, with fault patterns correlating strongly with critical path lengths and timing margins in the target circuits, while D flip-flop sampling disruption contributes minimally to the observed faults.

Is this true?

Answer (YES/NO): NO